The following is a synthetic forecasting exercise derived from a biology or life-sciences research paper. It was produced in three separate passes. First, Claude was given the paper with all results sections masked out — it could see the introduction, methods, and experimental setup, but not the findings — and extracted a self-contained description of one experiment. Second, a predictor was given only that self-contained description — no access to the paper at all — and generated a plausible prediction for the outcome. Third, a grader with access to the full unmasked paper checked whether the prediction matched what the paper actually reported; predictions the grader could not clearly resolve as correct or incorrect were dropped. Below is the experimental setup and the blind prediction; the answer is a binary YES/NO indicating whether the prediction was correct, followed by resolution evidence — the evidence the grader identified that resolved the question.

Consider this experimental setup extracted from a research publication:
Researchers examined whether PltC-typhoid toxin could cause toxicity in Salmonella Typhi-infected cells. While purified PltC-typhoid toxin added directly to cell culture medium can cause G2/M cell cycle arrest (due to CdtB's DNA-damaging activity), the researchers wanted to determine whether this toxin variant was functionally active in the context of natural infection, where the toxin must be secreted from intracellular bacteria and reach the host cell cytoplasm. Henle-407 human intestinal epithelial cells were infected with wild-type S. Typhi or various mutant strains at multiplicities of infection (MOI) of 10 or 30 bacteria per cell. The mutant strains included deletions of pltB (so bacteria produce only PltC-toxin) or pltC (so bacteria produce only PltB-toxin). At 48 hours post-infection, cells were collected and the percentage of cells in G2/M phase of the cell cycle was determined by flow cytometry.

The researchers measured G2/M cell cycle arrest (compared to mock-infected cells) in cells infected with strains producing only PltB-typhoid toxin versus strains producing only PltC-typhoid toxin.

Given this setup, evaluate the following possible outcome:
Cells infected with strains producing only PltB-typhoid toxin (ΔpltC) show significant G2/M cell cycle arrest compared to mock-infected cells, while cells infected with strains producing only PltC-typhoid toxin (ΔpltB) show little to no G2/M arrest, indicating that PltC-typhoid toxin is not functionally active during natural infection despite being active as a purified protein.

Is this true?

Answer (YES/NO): YES